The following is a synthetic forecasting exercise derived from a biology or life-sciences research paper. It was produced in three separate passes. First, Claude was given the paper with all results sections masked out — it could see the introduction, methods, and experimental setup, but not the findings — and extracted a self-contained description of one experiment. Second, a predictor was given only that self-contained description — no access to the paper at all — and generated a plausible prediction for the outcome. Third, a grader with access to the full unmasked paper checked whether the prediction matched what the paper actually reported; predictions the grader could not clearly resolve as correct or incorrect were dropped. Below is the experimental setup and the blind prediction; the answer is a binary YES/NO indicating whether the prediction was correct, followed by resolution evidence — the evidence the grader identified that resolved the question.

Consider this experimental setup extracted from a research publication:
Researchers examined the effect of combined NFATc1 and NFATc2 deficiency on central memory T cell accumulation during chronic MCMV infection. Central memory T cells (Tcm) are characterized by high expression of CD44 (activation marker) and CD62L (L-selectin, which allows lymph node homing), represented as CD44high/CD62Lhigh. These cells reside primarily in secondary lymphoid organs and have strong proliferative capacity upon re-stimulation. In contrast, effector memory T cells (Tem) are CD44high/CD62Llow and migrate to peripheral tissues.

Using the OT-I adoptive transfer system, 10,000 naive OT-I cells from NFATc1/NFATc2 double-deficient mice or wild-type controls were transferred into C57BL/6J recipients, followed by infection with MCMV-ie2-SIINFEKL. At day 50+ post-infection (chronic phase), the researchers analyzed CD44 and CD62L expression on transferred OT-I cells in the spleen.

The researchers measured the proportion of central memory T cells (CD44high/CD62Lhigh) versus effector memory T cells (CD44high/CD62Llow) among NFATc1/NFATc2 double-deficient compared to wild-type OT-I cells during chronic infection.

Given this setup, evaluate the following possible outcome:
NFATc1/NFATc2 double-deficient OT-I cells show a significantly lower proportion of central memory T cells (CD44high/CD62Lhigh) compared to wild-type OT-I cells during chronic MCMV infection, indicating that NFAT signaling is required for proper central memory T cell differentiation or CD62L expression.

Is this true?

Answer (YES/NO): NO